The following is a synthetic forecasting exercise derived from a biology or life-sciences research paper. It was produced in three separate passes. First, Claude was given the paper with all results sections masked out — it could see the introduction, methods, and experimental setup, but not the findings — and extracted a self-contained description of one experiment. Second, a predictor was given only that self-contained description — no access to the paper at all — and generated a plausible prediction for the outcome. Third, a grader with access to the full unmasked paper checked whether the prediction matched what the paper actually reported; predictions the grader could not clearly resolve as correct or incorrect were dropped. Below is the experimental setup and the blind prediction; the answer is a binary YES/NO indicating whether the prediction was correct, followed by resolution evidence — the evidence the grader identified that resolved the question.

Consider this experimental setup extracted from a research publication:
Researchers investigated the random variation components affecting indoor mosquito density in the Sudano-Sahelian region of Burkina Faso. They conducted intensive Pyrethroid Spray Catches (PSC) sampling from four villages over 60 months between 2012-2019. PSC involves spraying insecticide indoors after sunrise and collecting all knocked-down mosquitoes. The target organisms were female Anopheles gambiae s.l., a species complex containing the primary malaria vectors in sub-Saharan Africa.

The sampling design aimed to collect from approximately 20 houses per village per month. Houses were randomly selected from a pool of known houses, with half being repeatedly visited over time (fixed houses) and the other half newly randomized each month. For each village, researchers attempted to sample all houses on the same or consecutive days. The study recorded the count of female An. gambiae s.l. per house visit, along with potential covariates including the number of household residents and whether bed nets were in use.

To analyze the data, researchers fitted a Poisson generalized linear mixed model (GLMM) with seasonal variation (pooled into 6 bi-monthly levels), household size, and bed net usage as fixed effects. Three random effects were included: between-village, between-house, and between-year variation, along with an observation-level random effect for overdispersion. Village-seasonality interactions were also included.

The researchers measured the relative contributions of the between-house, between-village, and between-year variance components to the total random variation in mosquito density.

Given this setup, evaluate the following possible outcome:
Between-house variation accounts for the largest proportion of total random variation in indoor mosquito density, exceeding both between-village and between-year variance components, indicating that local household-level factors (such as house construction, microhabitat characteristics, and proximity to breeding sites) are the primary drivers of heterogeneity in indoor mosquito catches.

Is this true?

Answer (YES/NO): YES